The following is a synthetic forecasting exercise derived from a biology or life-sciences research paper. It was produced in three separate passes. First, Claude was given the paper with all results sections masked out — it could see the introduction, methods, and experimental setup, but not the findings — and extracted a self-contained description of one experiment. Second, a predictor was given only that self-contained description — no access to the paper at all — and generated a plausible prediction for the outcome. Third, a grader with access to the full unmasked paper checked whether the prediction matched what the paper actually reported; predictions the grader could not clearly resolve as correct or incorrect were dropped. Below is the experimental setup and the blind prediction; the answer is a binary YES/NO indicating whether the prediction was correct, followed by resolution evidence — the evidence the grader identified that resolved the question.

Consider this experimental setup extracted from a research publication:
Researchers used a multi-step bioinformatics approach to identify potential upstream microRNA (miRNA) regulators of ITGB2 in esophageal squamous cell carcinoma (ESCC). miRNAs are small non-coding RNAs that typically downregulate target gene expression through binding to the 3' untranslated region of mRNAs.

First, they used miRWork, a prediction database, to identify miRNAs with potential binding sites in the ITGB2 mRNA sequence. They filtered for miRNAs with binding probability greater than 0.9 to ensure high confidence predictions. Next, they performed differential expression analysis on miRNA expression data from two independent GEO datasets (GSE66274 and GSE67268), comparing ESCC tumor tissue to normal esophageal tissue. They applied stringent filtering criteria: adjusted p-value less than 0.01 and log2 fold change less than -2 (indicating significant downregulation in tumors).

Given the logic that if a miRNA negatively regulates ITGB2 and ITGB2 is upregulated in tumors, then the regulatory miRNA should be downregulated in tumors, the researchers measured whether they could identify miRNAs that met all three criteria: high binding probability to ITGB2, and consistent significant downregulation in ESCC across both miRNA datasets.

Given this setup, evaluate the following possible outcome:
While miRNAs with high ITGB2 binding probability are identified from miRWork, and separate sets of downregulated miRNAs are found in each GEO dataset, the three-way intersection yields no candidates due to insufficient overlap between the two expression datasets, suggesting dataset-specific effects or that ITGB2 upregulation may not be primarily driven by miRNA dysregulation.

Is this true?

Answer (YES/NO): NO